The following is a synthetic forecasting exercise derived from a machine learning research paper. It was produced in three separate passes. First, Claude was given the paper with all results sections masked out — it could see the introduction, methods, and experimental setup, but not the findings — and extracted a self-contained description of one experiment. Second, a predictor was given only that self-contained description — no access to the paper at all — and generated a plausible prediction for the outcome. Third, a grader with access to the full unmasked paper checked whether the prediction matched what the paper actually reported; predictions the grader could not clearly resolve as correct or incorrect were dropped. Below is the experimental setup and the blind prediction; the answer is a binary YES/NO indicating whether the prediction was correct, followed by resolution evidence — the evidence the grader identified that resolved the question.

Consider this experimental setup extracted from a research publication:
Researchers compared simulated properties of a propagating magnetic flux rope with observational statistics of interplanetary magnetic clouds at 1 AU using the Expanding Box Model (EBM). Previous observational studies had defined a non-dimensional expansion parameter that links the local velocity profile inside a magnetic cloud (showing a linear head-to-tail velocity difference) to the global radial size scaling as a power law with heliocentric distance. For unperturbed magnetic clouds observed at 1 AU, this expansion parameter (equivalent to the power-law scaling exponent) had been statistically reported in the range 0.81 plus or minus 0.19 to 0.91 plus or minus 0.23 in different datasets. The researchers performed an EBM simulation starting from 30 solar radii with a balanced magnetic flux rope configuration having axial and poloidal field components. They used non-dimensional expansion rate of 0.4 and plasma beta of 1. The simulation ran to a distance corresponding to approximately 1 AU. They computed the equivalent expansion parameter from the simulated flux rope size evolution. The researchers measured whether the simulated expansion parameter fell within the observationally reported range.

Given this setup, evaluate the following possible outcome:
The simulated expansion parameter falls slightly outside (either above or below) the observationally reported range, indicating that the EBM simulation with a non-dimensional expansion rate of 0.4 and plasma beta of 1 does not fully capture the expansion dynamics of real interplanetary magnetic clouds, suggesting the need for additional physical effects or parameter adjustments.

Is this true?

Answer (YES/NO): NO